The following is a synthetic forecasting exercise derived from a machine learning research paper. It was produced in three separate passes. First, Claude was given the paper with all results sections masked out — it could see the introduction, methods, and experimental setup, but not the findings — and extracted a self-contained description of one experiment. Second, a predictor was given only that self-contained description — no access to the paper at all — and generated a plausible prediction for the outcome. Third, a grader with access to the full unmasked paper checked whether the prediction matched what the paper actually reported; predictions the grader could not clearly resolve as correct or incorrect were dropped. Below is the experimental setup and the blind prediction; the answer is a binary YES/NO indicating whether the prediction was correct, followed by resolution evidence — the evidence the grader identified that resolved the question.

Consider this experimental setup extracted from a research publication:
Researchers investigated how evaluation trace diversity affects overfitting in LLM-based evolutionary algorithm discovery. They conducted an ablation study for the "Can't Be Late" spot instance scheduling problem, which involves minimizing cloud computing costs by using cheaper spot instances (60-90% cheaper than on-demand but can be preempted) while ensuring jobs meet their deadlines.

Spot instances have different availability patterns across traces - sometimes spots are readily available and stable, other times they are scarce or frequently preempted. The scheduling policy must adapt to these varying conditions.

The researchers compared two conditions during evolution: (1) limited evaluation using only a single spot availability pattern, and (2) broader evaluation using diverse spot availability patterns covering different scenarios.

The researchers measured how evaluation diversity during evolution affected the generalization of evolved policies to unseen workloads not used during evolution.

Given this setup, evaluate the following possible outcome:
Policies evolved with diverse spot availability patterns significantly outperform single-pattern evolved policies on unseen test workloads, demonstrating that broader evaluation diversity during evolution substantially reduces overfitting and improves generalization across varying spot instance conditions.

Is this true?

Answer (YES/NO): YES